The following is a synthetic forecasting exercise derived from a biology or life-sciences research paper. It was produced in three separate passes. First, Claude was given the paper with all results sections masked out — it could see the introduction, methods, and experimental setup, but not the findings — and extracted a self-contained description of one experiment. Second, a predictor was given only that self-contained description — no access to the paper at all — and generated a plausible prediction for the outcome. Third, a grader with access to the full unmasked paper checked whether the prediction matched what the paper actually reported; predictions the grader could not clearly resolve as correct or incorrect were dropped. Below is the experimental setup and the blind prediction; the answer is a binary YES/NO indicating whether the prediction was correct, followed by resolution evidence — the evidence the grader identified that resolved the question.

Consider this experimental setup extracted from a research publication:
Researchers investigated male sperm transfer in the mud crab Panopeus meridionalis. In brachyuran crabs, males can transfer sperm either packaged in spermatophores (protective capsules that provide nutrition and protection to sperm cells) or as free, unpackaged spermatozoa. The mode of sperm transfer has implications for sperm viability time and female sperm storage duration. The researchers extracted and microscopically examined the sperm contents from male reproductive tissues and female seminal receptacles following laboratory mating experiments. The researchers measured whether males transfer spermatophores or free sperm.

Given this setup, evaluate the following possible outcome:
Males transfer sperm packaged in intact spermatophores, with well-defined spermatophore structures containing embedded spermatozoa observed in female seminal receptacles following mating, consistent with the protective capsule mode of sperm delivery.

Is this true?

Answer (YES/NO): NO